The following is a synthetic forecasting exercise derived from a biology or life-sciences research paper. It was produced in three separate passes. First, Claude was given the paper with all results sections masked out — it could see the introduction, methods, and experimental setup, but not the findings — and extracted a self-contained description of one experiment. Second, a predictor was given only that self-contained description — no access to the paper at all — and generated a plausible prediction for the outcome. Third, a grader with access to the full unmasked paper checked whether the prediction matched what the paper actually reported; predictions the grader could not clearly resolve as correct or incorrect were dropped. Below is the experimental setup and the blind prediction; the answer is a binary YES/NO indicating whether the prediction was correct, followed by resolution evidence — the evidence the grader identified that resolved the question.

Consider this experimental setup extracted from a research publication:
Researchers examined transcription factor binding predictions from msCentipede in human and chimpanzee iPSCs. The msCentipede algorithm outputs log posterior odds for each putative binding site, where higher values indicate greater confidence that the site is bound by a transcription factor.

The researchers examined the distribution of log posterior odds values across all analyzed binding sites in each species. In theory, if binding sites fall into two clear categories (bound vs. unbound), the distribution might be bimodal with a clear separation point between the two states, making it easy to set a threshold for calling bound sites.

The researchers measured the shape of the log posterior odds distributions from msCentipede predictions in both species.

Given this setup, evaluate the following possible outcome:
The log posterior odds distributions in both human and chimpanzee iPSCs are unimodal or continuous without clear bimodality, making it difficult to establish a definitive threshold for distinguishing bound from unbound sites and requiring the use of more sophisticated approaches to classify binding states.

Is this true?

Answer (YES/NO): YES